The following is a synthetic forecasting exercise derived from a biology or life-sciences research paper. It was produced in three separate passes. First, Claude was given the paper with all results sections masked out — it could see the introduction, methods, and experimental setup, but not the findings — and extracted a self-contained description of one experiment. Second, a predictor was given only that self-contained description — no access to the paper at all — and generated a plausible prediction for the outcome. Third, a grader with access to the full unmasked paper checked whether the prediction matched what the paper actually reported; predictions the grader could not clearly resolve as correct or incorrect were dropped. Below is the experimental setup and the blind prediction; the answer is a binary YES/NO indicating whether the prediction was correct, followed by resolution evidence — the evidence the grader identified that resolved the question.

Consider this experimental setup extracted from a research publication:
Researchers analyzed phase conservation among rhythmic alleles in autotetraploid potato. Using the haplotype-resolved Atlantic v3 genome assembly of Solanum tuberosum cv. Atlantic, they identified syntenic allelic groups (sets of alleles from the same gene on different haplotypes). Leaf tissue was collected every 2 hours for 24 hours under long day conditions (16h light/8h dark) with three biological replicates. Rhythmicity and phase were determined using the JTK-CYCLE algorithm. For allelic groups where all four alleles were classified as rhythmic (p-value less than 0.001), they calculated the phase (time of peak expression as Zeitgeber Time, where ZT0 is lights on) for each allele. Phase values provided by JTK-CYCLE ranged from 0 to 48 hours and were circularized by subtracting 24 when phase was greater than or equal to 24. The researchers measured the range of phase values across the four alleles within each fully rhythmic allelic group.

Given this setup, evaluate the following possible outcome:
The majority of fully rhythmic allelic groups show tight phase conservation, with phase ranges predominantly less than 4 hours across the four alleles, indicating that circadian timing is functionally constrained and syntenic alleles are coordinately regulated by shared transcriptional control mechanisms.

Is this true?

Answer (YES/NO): YES